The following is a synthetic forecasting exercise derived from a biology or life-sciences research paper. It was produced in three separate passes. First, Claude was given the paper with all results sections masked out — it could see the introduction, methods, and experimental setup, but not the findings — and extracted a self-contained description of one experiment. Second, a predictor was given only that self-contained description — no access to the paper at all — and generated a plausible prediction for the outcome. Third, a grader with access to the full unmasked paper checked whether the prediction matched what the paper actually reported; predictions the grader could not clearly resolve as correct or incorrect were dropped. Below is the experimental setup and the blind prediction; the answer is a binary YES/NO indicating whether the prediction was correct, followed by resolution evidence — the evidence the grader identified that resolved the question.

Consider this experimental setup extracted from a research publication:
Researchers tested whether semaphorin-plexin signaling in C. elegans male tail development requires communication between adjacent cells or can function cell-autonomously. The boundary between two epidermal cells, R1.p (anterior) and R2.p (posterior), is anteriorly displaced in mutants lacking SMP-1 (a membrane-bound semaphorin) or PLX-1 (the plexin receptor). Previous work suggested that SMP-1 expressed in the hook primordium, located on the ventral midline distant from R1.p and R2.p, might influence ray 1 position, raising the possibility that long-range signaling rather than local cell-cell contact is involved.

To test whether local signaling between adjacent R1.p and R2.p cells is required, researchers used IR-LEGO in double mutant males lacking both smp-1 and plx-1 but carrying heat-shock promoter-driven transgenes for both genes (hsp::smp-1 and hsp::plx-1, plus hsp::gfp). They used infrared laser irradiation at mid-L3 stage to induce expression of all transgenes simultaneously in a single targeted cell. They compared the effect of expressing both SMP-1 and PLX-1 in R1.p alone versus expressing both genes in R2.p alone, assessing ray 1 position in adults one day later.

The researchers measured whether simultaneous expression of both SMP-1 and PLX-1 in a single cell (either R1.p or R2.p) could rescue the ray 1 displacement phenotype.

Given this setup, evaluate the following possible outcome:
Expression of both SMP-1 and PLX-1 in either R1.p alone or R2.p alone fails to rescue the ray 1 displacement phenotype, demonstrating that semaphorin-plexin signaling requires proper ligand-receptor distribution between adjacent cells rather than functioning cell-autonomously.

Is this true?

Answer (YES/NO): NO